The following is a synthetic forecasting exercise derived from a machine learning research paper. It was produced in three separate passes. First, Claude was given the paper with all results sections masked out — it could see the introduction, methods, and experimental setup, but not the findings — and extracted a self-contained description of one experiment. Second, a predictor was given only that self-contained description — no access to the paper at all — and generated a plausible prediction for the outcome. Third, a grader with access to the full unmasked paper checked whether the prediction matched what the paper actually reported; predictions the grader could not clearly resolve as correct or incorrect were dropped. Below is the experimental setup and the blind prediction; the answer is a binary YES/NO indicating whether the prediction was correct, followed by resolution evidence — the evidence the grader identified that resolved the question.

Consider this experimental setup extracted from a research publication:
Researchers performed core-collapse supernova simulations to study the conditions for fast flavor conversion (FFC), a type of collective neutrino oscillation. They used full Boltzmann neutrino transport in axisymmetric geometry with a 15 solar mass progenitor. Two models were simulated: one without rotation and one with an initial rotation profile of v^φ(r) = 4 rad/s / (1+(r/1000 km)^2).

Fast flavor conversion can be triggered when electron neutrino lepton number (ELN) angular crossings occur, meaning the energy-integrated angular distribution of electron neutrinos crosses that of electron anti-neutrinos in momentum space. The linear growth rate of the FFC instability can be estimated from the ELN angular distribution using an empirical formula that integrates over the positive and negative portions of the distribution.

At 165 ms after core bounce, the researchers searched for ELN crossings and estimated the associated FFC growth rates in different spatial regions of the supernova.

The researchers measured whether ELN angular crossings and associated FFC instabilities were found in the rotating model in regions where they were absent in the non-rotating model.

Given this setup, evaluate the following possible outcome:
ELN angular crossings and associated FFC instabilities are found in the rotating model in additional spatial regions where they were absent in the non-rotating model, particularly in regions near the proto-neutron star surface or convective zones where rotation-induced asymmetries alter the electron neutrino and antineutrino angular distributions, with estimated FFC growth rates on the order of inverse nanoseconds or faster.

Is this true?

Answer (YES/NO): NO